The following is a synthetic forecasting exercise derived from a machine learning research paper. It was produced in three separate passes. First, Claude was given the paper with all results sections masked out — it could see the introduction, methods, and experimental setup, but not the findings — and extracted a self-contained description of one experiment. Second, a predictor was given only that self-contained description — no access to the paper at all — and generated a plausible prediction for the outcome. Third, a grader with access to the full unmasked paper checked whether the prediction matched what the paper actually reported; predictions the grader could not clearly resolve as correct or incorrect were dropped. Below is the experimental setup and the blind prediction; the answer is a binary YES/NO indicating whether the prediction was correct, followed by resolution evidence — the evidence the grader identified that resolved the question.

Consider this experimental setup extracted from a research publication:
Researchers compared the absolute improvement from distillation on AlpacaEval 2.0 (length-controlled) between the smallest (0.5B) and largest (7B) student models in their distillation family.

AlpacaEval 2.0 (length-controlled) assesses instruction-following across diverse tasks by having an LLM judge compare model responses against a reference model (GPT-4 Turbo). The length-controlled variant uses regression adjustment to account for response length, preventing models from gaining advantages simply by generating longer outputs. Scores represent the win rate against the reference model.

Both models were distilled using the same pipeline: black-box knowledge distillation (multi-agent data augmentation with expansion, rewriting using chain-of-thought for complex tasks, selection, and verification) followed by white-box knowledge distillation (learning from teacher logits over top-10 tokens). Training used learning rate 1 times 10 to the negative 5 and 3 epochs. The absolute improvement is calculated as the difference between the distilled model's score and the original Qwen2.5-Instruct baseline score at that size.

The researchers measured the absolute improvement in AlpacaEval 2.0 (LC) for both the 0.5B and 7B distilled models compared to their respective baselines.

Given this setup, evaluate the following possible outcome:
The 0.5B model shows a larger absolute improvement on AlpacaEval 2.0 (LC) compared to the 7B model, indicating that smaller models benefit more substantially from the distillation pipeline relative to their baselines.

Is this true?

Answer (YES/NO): NO